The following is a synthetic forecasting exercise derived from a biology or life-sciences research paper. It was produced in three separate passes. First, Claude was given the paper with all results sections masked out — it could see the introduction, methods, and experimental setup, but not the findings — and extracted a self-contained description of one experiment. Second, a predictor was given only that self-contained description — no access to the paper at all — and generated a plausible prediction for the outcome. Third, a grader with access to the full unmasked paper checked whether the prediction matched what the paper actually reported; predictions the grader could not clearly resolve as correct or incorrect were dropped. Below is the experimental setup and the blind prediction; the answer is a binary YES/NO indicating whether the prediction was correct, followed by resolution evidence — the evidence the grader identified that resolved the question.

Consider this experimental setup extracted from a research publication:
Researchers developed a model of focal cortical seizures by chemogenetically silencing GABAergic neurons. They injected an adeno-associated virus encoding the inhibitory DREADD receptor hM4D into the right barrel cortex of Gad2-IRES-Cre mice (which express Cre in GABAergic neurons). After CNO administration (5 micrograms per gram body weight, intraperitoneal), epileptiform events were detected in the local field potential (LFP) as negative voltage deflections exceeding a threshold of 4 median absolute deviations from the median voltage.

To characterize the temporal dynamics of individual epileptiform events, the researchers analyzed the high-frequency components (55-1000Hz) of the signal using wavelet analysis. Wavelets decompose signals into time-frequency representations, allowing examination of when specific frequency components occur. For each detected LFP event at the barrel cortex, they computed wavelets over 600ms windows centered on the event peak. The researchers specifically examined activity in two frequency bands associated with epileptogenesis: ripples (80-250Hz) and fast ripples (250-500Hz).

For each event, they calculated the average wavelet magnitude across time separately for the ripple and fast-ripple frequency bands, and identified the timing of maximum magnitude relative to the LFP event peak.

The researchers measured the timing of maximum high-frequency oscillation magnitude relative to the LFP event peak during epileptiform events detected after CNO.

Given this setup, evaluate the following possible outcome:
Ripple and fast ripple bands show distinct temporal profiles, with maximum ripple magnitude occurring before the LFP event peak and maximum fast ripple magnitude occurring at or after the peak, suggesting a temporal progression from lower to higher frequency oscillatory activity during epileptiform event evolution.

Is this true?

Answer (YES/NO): NO